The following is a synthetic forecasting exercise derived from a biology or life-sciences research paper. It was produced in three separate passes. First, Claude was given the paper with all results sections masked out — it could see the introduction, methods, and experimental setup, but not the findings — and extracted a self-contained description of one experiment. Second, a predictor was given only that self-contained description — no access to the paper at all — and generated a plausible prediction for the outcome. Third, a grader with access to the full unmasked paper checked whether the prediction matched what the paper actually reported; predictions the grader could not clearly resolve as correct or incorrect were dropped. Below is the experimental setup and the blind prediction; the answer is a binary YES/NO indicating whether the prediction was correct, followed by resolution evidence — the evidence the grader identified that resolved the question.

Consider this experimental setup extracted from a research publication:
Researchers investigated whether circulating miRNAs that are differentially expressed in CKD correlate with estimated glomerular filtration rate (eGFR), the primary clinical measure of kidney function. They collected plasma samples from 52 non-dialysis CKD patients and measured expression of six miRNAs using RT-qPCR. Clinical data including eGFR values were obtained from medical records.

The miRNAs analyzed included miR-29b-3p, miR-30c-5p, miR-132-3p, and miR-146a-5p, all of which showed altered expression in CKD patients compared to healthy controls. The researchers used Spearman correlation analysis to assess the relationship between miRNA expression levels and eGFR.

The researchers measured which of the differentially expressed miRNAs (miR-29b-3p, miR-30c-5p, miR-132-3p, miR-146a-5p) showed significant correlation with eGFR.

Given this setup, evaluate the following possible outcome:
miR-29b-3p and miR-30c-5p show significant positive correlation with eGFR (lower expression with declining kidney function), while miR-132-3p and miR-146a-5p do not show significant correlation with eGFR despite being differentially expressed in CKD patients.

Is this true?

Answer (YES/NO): NO